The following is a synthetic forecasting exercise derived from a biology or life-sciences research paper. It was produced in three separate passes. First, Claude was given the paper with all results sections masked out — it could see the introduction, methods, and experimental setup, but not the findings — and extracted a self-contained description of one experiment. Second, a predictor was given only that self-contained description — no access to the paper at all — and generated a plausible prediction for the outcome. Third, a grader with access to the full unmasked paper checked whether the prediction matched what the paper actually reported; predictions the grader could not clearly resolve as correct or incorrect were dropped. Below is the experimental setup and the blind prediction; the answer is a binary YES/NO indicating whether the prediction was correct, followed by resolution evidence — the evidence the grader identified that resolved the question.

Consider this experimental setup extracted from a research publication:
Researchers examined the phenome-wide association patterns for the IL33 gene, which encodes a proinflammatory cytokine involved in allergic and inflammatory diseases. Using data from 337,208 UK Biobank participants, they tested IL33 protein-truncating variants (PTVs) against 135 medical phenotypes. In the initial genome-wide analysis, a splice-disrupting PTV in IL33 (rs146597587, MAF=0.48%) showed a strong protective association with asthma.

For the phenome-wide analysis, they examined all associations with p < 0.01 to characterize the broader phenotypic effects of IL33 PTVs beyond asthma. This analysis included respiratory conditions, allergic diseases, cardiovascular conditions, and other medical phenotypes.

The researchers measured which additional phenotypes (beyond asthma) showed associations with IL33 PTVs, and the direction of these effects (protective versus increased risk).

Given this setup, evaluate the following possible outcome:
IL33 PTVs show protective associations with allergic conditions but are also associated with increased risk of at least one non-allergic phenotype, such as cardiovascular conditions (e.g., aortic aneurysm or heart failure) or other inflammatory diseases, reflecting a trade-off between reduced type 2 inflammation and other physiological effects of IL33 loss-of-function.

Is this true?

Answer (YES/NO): NO